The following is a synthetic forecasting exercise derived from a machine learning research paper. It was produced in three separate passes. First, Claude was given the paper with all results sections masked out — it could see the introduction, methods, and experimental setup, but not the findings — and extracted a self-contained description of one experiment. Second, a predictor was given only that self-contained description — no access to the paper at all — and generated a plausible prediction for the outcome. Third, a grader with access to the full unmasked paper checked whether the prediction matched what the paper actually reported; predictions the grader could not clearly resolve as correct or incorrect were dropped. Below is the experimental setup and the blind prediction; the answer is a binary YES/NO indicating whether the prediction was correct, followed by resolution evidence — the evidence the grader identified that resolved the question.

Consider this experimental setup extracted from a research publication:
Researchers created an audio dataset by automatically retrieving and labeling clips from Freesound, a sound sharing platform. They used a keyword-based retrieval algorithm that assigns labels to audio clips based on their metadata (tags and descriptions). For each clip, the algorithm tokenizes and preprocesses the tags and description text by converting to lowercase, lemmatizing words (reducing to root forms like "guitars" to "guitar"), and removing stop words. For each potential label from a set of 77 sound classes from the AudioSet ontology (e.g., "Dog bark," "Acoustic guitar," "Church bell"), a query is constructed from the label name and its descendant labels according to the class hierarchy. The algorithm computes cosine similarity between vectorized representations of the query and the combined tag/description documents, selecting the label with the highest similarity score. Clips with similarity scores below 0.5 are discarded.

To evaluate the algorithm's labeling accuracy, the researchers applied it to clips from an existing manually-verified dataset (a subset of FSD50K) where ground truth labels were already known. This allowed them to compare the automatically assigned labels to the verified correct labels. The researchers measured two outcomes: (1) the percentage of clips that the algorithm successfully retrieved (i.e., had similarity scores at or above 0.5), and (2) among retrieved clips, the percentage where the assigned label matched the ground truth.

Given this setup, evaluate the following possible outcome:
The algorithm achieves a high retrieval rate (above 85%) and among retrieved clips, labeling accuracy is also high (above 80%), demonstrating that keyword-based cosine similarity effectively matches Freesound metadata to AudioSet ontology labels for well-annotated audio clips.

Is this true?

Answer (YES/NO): NO